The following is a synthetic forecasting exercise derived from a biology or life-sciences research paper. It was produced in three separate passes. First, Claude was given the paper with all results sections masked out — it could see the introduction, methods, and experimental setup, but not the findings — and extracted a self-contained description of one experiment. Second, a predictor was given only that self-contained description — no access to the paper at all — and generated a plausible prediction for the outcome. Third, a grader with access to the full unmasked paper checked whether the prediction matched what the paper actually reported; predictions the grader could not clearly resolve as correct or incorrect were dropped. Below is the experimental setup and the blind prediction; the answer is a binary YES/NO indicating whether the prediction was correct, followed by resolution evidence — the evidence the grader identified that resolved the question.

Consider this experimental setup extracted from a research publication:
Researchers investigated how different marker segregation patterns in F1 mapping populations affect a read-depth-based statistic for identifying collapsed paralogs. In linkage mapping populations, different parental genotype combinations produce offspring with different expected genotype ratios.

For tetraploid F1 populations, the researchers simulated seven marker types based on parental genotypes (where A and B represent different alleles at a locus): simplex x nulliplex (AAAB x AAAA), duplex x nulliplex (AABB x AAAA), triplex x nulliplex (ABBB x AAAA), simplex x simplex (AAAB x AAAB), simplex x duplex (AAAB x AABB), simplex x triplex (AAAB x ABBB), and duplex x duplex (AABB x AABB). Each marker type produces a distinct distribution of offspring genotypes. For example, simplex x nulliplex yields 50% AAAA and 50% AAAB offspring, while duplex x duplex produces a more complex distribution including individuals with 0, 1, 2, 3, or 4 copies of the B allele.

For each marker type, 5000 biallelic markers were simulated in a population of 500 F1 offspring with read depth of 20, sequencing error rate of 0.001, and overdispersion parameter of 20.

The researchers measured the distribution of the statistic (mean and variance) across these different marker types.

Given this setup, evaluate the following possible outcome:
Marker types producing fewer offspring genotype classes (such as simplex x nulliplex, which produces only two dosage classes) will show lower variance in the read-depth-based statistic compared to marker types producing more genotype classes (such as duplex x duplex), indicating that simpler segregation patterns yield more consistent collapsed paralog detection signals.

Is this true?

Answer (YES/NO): NO